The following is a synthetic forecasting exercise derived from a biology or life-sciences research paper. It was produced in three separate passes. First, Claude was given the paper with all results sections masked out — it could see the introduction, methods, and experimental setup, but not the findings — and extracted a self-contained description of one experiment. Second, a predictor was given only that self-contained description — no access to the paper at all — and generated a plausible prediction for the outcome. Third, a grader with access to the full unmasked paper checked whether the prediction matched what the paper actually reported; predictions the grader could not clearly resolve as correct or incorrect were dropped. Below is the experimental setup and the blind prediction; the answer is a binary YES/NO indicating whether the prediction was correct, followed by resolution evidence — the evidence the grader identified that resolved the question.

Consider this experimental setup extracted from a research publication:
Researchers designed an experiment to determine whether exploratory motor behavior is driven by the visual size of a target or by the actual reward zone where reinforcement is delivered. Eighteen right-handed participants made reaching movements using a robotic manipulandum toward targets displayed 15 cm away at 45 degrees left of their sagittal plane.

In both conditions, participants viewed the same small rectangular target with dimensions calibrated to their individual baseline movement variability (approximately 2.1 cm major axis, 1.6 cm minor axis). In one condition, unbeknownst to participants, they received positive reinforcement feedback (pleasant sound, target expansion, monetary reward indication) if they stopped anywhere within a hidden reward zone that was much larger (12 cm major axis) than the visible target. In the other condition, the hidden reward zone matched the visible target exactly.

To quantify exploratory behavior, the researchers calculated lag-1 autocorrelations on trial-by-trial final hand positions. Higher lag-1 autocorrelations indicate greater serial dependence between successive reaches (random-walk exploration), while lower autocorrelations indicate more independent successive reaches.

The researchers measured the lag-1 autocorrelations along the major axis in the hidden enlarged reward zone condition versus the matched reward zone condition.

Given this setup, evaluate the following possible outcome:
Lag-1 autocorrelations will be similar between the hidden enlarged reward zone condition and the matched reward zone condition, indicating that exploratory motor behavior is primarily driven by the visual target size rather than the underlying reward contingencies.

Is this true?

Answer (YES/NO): NO